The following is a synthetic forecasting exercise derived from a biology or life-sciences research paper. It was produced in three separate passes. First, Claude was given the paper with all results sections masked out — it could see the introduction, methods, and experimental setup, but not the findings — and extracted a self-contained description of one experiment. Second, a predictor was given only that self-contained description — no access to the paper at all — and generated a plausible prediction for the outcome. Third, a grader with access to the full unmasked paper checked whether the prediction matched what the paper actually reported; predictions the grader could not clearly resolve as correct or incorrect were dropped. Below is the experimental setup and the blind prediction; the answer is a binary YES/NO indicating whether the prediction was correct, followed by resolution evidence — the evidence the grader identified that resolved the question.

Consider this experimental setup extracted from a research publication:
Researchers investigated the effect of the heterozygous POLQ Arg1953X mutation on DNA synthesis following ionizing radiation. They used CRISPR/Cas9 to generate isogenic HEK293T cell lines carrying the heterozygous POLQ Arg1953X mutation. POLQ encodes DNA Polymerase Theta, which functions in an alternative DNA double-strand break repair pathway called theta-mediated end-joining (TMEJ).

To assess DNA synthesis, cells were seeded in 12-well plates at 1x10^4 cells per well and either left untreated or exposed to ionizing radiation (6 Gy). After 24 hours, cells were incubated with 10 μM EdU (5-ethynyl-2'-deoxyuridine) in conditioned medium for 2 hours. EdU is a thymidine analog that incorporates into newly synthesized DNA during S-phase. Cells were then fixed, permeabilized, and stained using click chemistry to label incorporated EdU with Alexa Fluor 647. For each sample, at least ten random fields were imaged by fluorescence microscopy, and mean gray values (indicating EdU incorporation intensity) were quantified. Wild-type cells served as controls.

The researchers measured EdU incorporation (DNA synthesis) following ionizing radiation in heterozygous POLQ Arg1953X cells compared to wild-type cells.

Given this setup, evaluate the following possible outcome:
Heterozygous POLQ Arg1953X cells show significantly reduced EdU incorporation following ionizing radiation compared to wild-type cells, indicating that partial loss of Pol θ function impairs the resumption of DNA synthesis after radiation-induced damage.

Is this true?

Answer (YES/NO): NO